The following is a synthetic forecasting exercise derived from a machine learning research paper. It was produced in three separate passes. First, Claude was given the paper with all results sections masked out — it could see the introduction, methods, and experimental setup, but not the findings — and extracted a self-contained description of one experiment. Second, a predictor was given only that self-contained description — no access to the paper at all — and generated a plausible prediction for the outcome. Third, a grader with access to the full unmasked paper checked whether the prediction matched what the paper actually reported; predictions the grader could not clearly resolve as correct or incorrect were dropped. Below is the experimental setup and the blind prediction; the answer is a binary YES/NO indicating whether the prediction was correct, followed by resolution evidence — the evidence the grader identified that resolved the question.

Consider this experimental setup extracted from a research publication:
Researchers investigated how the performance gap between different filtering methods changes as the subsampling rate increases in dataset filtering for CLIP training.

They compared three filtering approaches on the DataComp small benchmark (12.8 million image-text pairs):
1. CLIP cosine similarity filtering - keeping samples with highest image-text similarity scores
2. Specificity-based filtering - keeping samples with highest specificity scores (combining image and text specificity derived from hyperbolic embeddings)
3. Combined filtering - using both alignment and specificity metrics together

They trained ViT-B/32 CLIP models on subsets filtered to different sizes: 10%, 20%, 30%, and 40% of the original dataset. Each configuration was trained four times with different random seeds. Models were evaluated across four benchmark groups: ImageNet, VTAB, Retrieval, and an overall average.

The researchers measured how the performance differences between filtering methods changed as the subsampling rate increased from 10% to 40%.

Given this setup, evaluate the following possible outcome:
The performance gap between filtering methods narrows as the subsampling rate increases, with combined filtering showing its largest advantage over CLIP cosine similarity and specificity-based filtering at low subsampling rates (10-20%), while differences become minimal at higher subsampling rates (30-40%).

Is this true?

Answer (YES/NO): YES